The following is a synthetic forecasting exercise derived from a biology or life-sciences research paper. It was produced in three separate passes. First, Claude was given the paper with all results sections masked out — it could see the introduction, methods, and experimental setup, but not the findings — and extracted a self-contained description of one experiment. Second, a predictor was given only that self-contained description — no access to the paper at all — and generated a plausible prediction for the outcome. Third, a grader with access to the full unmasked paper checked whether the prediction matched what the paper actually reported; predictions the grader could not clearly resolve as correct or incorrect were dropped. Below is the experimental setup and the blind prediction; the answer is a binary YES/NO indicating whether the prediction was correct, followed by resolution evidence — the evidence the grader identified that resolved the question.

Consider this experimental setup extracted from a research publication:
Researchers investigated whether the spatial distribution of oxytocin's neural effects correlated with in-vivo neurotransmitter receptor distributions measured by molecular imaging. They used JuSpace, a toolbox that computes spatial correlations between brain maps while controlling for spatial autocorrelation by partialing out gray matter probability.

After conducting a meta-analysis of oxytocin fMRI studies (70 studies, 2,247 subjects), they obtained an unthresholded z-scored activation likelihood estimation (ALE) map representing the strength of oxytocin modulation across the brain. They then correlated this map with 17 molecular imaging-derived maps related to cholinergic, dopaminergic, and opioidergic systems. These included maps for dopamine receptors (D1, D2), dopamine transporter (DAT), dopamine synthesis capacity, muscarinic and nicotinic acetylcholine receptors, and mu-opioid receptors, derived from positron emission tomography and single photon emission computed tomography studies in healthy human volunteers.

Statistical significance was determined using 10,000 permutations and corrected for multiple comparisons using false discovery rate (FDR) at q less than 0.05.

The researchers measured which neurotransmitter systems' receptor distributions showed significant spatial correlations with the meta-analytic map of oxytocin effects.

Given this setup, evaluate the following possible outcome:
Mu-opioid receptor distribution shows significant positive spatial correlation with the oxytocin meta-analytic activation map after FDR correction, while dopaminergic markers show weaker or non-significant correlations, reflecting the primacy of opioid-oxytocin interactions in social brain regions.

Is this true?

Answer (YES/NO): NO